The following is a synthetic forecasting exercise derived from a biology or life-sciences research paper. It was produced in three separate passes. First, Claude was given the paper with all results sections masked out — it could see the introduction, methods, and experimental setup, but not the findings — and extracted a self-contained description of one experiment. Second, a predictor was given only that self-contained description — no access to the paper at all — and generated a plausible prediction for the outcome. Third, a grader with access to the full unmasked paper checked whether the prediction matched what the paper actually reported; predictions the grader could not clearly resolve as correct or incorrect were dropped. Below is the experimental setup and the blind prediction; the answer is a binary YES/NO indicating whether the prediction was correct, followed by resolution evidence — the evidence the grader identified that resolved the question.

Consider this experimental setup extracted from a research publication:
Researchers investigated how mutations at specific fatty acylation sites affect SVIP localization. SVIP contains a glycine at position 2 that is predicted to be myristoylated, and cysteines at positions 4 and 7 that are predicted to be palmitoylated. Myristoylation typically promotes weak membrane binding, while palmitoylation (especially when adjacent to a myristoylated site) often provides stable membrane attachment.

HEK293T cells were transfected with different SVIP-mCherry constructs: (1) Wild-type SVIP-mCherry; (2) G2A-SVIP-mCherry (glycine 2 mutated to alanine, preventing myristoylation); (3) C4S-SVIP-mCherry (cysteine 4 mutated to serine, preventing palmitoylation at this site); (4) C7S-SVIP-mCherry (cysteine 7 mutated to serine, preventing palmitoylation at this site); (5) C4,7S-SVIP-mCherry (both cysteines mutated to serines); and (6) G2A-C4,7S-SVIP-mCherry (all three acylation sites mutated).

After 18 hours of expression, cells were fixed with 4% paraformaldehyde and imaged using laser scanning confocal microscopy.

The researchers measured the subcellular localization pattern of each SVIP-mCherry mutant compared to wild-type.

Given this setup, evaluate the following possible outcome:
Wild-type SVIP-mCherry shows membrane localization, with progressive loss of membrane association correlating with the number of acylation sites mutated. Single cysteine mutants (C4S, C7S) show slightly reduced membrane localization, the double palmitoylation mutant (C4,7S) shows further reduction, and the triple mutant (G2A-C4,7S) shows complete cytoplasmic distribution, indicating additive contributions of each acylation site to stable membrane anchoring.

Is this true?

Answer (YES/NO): NO